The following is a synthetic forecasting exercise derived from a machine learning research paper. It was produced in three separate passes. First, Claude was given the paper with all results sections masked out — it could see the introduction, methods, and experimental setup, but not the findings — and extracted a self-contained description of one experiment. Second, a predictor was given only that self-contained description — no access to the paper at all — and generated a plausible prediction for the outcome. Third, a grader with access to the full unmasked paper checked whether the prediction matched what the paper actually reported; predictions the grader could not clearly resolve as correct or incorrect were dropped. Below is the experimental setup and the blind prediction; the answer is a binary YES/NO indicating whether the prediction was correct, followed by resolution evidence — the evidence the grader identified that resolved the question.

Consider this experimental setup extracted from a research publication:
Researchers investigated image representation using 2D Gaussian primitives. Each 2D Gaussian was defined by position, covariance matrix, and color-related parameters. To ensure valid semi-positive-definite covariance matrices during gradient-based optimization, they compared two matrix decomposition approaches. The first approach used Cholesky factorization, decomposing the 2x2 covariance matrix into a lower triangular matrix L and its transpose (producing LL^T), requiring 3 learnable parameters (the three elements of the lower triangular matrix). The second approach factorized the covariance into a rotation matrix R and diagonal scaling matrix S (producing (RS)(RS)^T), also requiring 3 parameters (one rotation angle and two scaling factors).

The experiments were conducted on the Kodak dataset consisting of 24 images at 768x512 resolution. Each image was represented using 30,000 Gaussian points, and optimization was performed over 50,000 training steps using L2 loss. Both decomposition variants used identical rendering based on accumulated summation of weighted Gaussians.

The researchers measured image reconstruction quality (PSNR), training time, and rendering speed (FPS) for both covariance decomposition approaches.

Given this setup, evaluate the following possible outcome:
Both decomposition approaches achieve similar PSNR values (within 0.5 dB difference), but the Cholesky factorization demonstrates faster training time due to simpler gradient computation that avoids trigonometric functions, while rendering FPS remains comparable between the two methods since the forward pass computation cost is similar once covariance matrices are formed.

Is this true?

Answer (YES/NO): YES